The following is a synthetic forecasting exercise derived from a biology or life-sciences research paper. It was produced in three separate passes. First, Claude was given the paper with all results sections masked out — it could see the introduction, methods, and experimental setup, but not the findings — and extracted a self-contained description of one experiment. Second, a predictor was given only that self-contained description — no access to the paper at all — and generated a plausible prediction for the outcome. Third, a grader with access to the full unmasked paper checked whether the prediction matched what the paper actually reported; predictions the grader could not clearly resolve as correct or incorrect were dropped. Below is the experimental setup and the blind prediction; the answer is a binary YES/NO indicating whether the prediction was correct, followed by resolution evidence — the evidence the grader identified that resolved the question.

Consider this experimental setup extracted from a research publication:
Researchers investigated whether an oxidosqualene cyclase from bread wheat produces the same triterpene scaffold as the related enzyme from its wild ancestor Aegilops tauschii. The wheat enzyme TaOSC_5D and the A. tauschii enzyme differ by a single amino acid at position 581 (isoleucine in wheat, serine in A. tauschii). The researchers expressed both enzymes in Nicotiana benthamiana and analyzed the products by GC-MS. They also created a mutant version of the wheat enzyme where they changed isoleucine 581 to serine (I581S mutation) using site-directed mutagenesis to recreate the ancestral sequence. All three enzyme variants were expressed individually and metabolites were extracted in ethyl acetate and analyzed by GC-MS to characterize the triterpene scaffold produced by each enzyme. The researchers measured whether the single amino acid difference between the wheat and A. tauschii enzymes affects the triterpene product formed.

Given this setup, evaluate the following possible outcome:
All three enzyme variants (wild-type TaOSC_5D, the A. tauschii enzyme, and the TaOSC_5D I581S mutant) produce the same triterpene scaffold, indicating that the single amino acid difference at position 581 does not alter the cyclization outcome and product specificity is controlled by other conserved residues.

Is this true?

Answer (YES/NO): YES